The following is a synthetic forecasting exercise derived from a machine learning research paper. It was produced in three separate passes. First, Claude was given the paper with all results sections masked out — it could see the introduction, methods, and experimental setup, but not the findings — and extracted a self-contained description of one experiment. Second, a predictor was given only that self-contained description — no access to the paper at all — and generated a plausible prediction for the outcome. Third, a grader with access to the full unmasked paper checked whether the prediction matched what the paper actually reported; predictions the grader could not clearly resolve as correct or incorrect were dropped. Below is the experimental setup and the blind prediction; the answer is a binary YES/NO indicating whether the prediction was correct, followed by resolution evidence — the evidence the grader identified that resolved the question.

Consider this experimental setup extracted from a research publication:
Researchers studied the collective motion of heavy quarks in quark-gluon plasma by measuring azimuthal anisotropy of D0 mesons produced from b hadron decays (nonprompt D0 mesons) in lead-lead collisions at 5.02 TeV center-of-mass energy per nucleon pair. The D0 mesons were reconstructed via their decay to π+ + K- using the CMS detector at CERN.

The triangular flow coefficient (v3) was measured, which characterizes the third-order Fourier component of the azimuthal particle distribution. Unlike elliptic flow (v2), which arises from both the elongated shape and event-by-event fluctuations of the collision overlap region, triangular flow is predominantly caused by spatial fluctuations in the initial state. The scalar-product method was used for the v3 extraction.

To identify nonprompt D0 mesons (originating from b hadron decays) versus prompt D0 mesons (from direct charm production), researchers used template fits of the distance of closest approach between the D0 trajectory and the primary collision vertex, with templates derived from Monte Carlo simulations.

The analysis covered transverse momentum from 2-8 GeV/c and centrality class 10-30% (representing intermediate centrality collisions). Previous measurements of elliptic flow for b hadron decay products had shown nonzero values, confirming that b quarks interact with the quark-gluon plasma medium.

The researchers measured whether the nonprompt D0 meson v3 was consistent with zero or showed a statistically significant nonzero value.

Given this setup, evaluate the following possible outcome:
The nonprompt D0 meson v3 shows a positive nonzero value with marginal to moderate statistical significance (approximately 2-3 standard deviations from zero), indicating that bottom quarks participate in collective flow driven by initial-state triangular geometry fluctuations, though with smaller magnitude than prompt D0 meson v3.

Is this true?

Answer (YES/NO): YES